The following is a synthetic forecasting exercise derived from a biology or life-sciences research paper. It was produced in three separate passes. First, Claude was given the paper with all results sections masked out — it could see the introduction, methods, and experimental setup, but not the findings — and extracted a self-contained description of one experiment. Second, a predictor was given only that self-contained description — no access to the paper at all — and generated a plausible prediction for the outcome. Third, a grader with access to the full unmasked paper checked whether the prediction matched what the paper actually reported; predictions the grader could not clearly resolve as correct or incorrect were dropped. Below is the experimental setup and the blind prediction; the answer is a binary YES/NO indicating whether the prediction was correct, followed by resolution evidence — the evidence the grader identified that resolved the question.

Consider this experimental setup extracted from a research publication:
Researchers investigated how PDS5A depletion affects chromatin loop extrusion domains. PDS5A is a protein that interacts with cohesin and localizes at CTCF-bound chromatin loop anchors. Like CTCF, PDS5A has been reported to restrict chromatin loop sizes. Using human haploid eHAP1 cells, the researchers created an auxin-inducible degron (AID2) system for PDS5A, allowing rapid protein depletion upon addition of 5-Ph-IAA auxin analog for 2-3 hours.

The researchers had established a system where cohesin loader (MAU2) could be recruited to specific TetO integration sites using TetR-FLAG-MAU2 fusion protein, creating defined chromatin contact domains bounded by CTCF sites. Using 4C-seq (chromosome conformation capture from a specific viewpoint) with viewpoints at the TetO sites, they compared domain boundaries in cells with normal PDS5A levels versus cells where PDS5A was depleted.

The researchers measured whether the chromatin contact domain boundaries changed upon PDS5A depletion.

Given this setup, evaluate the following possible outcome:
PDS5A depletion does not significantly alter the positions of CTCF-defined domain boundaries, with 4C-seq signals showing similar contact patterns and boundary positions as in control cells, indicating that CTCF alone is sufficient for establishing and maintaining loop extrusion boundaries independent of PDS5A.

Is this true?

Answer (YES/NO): NO